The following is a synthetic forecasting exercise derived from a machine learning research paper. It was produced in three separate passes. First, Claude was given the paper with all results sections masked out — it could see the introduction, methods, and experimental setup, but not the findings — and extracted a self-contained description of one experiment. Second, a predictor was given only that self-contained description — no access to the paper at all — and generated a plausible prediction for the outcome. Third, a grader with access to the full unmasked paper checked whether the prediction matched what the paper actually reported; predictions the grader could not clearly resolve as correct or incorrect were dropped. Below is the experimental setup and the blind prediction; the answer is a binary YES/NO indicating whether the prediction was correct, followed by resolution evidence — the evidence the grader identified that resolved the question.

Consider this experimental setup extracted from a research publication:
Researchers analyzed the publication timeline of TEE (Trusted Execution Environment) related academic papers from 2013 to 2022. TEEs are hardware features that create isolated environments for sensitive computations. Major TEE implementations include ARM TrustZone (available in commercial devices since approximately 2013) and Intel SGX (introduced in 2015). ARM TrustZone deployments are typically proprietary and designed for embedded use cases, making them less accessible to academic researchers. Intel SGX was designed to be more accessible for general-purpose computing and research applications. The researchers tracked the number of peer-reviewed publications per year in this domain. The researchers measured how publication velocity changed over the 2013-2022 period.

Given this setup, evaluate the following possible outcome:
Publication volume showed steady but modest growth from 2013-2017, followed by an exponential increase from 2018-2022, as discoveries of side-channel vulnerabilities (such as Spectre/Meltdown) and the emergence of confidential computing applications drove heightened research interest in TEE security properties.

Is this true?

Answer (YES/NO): NO